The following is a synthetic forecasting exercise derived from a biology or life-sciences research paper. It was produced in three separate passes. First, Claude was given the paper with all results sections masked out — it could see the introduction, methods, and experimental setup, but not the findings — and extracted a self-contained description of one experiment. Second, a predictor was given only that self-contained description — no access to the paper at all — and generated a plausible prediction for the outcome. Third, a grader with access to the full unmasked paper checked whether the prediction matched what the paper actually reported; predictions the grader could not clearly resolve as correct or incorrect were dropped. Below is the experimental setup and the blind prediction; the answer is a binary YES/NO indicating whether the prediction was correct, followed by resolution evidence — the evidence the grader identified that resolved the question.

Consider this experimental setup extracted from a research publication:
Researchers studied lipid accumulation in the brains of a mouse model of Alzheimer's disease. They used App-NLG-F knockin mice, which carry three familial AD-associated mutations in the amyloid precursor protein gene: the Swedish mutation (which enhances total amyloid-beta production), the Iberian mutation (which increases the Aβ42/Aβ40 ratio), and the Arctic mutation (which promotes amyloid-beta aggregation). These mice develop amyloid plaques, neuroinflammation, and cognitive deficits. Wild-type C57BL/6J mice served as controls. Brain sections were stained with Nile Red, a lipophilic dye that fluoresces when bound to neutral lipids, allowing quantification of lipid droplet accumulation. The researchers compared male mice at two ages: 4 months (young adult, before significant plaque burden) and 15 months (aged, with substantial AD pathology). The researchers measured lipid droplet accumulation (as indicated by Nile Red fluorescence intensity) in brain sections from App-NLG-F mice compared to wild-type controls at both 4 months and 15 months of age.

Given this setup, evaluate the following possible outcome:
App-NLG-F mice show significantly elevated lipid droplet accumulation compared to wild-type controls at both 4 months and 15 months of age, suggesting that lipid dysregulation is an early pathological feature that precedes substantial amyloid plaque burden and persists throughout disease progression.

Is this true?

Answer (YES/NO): NO